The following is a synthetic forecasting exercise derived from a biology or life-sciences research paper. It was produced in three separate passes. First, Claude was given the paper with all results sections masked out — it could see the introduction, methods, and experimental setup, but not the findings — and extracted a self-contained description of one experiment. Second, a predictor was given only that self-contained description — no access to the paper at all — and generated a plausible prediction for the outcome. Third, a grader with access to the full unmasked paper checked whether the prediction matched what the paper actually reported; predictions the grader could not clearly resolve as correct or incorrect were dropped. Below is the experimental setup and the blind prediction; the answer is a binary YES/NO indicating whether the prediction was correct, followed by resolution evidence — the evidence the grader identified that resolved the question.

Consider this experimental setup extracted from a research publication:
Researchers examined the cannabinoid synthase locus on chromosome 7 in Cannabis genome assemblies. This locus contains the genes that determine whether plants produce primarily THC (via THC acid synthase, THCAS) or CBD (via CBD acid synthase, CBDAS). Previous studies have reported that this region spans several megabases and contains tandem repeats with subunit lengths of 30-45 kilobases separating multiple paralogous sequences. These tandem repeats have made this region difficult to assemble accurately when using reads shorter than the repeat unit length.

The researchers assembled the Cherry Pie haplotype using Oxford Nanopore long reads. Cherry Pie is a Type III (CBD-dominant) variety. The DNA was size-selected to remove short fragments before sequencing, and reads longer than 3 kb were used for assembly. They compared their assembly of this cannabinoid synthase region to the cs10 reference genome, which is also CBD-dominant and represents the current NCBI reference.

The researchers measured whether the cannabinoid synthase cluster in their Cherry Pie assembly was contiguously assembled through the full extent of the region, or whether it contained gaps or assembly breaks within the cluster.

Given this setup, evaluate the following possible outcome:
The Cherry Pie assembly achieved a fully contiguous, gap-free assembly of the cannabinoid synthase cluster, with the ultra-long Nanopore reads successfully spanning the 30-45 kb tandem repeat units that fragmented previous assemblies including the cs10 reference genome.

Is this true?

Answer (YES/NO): NO